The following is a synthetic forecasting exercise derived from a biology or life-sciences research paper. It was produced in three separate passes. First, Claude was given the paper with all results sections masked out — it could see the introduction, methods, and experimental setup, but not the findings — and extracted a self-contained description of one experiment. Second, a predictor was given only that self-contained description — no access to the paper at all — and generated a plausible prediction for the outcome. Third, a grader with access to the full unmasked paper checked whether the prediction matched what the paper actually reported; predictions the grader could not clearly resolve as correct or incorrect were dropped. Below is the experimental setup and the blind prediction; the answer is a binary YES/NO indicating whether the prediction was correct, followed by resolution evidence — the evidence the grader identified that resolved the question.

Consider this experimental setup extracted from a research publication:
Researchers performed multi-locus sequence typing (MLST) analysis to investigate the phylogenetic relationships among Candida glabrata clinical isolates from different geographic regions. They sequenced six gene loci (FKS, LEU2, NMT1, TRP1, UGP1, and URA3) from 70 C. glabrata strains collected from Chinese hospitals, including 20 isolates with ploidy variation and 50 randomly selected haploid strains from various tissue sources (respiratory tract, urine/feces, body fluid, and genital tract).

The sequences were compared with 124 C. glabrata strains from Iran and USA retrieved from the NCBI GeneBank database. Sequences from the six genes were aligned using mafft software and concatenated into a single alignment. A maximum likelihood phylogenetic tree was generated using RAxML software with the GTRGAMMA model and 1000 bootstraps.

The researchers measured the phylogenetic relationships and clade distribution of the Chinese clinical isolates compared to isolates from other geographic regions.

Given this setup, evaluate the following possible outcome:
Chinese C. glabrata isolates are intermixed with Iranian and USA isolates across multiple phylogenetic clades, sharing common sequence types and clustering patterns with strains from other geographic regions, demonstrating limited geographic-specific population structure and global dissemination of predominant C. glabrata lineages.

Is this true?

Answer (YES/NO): NO